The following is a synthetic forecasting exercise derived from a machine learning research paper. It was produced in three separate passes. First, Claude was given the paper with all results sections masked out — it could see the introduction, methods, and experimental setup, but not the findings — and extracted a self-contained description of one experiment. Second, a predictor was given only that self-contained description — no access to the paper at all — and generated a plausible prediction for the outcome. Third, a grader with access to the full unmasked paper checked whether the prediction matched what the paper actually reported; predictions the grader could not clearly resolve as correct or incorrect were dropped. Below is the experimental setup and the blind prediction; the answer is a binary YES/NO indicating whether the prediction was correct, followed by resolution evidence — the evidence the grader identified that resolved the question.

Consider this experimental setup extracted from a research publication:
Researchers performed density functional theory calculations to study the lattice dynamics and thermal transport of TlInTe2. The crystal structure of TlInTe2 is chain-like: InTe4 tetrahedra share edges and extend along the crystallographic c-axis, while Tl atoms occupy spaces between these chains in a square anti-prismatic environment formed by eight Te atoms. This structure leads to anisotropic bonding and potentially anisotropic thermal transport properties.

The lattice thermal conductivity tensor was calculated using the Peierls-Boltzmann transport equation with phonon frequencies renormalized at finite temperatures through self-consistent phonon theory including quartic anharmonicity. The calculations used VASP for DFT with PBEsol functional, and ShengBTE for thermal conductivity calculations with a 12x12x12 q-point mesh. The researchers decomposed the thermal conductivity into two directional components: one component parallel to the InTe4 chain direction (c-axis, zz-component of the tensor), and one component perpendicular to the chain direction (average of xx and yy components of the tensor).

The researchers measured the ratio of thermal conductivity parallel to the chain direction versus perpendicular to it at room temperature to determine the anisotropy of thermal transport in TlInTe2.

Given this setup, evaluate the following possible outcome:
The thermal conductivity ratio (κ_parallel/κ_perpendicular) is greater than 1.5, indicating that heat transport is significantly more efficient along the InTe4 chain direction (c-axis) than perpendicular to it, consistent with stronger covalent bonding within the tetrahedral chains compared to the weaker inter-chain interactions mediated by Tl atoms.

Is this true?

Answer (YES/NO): YES